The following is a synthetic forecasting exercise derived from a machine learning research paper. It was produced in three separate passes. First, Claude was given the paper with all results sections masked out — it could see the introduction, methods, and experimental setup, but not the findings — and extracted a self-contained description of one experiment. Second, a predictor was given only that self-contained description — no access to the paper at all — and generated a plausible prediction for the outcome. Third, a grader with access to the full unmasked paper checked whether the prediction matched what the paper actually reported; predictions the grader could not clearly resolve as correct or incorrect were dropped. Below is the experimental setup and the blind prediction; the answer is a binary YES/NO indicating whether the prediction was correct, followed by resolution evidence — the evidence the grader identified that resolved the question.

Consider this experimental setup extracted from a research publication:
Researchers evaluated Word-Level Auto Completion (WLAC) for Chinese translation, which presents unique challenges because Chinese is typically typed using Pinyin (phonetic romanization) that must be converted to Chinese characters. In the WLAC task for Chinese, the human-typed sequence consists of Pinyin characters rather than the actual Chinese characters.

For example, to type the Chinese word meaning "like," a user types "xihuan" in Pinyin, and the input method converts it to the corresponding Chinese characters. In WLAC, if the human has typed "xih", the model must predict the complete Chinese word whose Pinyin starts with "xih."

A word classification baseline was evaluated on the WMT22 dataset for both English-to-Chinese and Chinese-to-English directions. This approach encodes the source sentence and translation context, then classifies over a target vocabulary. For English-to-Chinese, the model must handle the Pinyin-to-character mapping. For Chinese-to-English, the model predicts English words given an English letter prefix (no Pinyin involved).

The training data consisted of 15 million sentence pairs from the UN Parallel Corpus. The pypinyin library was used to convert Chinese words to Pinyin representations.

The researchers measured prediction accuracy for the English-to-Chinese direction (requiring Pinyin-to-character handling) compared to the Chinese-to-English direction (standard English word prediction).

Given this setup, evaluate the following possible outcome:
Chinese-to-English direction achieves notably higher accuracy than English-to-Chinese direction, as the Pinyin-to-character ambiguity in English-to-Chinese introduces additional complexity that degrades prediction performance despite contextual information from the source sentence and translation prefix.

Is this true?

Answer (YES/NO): NO